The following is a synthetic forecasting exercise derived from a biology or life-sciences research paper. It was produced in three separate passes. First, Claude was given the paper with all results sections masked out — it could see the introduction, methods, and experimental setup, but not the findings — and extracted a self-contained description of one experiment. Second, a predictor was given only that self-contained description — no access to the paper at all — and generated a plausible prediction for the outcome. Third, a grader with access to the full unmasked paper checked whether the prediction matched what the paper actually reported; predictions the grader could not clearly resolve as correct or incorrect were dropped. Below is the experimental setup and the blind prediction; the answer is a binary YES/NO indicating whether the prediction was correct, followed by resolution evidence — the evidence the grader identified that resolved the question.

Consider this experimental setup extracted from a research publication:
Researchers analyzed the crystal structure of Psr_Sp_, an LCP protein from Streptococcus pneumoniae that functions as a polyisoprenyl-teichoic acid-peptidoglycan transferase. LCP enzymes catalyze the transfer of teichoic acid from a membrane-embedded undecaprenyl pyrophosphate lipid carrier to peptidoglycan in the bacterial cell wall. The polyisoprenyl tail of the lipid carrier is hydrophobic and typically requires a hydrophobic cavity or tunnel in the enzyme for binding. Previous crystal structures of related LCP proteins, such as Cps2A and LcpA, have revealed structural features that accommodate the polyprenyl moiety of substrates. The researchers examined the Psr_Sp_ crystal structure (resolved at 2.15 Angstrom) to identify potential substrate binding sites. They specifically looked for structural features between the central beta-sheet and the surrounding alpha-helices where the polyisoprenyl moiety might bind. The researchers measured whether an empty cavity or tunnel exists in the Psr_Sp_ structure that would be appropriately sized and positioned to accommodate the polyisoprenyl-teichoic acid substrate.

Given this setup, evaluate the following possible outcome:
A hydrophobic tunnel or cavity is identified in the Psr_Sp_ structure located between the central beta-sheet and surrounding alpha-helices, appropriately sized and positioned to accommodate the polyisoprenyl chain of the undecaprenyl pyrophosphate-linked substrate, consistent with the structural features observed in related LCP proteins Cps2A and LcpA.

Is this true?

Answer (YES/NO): YES